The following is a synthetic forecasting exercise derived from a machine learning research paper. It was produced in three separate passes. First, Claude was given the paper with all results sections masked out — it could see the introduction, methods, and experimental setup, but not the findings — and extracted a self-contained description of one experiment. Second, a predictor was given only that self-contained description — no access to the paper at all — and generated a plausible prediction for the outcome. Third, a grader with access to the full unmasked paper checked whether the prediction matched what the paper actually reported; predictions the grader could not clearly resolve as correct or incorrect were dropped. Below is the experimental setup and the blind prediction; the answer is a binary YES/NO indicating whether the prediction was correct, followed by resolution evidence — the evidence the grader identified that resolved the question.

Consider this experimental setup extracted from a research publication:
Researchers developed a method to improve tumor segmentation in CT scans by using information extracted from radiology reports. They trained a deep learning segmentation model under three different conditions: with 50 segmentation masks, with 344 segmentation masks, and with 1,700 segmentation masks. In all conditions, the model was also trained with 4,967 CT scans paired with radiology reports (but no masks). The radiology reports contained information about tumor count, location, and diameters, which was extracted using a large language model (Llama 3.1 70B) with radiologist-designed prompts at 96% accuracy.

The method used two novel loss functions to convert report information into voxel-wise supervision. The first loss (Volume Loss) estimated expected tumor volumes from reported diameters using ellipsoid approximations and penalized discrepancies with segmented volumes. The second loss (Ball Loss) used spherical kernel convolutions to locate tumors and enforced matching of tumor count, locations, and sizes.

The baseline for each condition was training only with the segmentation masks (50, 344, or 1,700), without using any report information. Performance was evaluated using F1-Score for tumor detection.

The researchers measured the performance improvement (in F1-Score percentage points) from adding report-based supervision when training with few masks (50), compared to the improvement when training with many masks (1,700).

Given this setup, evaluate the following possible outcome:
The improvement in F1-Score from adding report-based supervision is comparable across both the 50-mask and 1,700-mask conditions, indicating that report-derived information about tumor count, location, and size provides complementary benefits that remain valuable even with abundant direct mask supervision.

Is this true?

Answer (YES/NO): NO